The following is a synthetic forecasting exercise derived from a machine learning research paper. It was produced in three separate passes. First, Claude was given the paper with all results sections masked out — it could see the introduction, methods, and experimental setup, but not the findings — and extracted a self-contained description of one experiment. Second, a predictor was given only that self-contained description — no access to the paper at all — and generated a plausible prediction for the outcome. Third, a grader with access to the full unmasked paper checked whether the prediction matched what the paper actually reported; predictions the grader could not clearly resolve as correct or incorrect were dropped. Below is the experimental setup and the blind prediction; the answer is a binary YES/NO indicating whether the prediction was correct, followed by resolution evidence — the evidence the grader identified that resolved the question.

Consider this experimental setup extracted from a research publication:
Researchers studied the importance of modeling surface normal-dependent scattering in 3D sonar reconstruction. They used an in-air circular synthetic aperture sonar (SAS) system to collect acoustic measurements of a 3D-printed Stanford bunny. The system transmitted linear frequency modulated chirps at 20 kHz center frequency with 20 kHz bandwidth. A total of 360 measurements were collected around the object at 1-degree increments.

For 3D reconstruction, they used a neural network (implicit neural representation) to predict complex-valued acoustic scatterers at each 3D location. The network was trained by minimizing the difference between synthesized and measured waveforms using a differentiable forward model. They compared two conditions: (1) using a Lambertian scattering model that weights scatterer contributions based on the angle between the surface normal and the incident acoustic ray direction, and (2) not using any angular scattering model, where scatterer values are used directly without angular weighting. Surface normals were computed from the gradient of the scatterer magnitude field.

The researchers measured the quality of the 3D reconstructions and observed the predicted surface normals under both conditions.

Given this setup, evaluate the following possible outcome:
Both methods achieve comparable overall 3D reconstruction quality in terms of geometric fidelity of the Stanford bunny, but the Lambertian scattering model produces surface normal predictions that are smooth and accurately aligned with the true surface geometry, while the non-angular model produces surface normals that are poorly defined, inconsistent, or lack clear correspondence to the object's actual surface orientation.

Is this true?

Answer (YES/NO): NO